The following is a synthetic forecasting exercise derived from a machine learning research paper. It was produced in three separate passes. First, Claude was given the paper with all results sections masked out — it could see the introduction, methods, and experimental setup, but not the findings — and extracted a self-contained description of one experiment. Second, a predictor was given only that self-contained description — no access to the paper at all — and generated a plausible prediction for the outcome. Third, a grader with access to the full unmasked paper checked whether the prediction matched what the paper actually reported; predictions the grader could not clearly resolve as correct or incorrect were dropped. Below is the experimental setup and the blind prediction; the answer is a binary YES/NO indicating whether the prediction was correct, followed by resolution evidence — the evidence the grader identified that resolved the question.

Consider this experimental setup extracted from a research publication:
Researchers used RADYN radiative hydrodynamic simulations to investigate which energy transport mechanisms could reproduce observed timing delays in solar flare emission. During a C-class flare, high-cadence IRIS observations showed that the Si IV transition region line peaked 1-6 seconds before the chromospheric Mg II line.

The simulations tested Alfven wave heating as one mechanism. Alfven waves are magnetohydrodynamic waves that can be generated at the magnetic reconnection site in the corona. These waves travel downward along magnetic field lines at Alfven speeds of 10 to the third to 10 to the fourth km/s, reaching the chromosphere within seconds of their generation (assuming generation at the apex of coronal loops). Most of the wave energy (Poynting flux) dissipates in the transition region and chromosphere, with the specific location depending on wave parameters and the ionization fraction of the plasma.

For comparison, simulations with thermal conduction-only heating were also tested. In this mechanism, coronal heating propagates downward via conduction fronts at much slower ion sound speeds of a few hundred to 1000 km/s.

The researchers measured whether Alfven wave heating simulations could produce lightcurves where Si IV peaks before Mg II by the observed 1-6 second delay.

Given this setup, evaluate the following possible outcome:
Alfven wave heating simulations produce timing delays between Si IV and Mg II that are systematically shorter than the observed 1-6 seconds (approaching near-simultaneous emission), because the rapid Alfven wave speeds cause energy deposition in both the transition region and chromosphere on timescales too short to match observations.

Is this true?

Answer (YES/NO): NO